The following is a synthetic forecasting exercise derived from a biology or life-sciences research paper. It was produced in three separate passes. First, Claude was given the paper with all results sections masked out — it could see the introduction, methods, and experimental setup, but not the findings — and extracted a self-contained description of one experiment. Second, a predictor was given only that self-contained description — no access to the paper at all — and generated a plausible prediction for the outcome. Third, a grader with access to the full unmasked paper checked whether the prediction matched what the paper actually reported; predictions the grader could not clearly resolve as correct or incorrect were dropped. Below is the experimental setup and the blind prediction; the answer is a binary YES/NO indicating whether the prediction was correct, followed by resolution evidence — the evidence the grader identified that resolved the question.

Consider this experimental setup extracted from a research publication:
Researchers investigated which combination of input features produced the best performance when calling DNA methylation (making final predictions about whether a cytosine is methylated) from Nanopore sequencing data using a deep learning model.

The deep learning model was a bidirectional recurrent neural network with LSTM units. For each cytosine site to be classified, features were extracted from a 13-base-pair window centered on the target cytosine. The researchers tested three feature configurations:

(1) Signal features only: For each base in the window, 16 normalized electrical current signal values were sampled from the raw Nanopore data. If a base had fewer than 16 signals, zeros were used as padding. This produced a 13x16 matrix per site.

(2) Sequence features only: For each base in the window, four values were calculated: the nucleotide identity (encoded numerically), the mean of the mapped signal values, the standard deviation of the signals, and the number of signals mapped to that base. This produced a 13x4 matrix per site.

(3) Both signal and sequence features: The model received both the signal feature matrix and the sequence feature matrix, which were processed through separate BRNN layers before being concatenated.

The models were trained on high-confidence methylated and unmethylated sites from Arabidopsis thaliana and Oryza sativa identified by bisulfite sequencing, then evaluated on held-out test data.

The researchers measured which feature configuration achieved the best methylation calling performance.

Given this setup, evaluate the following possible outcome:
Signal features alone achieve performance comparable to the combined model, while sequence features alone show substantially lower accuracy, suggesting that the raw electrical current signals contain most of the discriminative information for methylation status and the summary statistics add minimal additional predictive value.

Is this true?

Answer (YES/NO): NO